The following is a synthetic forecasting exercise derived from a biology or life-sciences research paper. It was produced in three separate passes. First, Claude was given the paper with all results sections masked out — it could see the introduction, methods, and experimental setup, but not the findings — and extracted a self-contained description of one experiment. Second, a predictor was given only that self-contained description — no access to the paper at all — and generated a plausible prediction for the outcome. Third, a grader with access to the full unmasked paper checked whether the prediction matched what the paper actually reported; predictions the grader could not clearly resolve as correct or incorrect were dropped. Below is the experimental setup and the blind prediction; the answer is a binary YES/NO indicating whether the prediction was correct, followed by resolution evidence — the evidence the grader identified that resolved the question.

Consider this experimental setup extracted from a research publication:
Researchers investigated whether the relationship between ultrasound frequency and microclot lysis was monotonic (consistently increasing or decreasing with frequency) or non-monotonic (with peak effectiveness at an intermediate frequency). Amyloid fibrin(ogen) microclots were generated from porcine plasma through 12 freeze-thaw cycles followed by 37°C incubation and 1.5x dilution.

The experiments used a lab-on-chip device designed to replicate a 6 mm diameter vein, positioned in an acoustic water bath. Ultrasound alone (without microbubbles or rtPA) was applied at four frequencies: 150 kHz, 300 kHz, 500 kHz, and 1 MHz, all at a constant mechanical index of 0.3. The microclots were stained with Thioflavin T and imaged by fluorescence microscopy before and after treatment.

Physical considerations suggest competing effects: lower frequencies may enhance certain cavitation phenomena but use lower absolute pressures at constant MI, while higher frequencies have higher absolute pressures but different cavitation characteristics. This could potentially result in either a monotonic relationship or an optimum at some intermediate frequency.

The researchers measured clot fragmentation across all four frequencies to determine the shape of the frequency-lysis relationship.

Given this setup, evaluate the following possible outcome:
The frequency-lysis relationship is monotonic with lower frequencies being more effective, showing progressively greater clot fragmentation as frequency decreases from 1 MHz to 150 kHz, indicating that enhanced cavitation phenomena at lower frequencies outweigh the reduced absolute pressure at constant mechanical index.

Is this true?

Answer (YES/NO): NO